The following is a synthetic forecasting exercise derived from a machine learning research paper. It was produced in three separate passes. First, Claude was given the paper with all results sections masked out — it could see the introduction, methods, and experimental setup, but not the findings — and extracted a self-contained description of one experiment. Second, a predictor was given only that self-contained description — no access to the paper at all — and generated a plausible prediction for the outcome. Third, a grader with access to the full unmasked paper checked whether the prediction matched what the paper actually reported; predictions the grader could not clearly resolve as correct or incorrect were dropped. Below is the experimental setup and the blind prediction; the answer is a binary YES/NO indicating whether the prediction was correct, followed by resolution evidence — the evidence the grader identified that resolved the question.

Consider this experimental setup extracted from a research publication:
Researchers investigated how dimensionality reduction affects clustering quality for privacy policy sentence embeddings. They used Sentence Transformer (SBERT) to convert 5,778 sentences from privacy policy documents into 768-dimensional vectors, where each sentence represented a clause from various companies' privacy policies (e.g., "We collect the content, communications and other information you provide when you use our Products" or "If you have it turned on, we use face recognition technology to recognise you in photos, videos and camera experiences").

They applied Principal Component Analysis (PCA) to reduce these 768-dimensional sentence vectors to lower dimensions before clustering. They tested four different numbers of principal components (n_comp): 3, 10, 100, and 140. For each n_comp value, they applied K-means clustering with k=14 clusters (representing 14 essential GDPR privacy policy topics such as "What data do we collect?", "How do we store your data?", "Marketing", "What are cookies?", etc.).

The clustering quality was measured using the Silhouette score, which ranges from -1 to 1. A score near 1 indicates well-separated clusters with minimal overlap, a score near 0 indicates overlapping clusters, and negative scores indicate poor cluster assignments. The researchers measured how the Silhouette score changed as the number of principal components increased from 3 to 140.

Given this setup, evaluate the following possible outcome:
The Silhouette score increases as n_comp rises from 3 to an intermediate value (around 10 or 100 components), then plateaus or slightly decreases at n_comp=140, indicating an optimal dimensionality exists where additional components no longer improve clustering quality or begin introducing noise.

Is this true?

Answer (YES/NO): NO